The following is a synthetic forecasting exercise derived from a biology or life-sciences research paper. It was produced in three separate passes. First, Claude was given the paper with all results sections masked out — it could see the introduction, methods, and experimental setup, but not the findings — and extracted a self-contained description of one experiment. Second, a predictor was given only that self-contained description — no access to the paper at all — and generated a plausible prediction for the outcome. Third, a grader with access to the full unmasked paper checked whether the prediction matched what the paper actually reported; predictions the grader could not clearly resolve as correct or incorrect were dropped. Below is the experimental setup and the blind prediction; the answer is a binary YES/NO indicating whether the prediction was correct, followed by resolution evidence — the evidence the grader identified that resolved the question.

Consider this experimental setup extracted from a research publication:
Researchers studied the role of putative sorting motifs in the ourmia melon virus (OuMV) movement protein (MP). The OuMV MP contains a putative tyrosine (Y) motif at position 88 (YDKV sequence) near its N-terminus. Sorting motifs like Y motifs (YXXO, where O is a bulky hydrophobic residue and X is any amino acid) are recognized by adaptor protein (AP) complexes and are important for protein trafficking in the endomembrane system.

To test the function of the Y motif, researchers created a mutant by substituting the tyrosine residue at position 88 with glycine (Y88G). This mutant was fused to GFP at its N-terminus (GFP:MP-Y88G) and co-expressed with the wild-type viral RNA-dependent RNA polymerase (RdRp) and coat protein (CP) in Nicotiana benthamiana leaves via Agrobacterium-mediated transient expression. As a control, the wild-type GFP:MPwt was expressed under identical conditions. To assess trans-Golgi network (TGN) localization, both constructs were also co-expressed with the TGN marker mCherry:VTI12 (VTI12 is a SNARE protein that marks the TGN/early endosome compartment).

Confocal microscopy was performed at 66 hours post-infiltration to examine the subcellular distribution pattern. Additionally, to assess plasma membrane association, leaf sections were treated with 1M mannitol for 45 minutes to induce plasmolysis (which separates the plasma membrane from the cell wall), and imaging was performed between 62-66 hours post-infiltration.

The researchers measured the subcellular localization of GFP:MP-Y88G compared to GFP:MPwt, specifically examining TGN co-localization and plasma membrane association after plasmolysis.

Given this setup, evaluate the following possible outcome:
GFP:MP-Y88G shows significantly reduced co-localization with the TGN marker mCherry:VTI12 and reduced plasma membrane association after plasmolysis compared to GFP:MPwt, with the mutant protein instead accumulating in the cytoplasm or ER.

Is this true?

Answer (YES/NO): YES